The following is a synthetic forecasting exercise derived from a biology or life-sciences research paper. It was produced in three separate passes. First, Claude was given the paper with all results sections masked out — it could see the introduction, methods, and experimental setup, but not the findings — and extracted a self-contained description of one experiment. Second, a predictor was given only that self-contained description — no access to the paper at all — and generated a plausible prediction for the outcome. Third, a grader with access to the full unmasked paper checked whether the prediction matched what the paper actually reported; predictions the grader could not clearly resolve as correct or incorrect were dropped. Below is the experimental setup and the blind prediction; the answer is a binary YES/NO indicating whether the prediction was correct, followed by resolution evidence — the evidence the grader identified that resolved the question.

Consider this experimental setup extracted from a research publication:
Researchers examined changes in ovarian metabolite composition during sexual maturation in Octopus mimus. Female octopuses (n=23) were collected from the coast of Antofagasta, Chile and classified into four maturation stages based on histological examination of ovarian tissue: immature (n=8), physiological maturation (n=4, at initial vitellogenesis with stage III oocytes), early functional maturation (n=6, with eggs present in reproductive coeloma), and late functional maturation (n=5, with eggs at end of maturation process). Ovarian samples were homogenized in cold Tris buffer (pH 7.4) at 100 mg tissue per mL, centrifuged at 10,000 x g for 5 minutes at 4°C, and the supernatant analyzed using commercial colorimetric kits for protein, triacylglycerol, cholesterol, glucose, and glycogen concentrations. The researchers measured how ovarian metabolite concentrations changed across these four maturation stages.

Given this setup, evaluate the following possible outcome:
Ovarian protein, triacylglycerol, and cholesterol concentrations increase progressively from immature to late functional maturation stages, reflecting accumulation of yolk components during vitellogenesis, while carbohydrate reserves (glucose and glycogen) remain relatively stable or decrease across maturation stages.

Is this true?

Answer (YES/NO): NO